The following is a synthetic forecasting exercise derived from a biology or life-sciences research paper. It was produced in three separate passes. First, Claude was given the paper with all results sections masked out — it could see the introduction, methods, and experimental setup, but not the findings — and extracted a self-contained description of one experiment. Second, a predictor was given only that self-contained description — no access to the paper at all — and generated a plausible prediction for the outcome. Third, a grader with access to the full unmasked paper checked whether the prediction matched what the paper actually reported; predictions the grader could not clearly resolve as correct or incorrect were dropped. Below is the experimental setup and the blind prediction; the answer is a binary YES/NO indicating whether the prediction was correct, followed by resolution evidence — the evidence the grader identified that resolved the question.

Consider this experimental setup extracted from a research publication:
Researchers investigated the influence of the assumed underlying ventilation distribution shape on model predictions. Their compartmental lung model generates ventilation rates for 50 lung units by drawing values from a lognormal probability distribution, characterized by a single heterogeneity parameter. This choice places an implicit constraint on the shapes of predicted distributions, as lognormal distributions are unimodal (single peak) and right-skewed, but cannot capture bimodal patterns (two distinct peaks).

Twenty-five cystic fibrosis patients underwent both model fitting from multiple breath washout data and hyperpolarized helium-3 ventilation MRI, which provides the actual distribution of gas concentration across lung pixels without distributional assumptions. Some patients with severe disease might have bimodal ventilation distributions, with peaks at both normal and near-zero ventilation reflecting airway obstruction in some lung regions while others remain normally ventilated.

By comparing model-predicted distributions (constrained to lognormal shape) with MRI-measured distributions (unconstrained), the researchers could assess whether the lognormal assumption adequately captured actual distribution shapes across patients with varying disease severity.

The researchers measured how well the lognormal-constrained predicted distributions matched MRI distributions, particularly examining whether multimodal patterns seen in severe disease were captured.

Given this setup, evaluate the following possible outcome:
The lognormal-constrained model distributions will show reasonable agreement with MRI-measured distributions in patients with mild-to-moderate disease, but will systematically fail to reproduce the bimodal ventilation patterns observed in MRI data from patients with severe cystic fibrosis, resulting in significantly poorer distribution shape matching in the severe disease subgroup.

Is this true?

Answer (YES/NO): NO